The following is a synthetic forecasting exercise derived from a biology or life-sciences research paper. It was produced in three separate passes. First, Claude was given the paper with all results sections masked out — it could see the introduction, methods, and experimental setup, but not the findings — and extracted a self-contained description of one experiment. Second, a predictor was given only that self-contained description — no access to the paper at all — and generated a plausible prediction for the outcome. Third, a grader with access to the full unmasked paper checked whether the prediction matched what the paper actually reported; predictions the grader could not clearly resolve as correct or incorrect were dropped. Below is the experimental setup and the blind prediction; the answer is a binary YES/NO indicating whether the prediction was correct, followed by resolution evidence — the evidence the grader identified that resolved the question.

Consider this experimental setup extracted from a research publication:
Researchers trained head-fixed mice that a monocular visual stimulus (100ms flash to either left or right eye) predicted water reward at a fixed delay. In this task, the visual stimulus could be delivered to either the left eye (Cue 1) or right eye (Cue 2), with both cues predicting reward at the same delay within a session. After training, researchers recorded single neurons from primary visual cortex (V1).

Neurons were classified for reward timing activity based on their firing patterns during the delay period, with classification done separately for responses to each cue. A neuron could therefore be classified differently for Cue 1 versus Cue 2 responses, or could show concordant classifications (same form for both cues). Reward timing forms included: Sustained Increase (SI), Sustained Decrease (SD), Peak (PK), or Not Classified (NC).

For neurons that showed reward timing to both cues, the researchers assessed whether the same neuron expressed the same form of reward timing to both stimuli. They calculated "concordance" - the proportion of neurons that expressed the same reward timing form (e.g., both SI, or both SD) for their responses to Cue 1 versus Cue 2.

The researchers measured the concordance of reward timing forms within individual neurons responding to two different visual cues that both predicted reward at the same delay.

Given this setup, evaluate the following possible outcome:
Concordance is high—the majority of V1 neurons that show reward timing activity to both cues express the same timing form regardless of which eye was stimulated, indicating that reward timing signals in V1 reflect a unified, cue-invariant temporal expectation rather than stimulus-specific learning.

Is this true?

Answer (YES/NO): YES